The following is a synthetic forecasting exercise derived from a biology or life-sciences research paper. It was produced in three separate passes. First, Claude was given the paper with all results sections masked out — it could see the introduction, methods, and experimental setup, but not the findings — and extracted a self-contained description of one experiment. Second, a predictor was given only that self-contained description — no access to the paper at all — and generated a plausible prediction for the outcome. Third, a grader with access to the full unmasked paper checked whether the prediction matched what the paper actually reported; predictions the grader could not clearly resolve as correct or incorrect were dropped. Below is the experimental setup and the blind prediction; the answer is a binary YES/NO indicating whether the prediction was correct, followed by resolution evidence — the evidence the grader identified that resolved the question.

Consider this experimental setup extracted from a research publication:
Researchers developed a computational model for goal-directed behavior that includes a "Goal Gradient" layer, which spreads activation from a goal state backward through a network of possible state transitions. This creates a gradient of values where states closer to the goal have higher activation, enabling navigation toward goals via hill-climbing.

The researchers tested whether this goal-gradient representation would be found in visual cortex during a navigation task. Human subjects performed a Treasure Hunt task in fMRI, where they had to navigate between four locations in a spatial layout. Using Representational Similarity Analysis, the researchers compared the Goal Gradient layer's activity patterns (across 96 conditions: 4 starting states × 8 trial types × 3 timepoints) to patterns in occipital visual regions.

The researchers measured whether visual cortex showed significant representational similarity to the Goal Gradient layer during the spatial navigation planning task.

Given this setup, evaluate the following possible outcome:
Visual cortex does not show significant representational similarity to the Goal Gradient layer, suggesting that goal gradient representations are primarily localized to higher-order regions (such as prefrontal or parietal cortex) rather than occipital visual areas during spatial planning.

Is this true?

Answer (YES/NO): NO